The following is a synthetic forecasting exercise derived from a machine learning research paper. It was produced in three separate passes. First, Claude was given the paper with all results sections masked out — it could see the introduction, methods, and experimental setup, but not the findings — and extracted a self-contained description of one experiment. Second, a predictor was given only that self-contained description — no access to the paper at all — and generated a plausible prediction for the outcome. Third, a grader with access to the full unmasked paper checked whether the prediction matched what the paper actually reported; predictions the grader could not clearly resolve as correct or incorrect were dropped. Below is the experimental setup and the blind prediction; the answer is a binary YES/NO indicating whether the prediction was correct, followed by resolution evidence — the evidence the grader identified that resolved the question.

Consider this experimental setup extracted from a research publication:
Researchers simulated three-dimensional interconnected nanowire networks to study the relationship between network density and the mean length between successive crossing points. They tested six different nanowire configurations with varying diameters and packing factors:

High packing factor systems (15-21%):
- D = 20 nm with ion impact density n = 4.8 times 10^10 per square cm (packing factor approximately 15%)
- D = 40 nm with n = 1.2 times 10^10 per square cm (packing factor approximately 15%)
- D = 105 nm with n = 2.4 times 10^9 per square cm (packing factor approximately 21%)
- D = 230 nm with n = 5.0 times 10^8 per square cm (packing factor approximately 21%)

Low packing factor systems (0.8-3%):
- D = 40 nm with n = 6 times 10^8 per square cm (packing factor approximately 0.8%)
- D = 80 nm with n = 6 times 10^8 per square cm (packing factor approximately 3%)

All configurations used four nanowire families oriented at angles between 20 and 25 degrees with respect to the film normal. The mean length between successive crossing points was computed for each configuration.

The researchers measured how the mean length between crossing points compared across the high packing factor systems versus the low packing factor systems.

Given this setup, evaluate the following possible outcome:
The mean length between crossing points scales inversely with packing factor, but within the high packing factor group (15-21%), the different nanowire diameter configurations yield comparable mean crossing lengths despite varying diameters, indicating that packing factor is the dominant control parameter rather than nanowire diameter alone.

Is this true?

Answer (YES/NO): NO